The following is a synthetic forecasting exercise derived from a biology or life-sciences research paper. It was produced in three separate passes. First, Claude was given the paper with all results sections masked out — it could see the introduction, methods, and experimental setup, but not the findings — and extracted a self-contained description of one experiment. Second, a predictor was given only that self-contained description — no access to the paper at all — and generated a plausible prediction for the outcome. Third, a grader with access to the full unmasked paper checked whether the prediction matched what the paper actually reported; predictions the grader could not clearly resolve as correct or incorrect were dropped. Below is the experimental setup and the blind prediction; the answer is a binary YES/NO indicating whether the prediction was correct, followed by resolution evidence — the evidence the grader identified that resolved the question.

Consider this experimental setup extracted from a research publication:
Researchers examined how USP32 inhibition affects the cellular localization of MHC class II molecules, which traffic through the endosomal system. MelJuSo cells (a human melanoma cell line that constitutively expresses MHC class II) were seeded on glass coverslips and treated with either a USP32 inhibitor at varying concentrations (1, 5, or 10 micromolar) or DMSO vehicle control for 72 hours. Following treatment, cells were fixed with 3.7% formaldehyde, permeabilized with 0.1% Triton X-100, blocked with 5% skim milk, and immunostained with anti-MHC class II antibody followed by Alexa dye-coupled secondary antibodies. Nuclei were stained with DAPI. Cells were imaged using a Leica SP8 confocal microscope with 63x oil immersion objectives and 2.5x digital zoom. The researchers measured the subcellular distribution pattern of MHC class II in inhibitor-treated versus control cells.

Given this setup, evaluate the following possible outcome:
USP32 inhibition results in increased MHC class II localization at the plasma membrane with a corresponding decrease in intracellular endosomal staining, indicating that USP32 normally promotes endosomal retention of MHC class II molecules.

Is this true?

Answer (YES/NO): NO